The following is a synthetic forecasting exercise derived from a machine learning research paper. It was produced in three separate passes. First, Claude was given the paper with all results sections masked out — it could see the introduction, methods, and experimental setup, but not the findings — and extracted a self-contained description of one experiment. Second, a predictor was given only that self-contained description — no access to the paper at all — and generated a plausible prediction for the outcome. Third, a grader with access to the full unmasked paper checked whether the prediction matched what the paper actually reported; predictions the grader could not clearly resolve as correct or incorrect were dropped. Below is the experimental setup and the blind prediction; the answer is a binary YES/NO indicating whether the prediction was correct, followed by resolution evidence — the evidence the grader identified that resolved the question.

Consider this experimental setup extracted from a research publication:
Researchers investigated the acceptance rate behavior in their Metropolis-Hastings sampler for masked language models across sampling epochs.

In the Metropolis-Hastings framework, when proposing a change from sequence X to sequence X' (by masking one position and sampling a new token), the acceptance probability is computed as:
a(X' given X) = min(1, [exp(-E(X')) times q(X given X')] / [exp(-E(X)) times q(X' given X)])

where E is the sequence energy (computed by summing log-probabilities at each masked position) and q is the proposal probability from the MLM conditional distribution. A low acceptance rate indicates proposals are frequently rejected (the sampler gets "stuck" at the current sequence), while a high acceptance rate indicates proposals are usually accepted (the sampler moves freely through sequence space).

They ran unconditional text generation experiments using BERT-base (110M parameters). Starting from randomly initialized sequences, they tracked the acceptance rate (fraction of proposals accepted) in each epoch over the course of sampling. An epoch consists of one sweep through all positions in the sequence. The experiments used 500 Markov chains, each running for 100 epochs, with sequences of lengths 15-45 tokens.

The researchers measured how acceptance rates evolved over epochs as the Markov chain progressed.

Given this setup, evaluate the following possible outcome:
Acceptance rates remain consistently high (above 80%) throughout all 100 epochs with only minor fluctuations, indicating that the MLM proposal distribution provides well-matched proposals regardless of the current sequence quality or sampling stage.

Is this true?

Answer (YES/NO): NO